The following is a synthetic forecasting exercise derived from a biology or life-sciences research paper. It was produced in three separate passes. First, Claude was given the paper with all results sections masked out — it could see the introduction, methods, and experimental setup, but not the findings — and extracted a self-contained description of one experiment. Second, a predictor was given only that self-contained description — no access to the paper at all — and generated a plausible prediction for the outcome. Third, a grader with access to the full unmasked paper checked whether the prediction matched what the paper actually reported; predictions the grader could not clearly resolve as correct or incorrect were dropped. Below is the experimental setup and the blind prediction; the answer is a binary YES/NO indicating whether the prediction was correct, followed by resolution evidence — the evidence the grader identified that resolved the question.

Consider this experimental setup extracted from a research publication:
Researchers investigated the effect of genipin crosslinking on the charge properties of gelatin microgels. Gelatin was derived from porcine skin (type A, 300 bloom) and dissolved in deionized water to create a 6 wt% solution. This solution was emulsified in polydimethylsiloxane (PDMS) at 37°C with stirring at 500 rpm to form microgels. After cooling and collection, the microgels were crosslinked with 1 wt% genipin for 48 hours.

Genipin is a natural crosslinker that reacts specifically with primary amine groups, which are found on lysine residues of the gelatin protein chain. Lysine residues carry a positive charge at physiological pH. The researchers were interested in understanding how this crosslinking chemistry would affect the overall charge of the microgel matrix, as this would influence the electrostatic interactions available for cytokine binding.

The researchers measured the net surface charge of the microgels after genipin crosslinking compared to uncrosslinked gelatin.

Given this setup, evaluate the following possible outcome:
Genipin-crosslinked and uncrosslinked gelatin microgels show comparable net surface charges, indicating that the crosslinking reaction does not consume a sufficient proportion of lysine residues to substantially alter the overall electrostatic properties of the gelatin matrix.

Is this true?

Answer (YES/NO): NO